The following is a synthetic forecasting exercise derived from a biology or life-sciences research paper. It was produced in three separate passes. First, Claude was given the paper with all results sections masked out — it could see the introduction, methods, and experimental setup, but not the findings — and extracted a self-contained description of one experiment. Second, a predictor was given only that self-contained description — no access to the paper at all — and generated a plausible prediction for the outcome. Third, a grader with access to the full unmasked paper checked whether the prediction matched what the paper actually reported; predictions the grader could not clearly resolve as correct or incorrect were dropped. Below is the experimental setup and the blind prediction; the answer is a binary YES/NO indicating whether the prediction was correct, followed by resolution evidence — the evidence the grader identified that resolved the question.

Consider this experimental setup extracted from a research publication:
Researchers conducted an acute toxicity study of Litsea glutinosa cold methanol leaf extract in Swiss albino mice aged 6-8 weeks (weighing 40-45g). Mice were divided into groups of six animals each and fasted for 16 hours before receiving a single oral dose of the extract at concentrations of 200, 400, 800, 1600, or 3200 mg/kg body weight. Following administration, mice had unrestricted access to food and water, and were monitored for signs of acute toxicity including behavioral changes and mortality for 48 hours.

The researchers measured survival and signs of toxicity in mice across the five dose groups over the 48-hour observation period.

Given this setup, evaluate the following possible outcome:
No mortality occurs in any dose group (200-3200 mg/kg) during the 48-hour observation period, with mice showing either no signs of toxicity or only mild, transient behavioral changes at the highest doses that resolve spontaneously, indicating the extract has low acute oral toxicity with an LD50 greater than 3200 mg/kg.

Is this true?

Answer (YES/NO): YES